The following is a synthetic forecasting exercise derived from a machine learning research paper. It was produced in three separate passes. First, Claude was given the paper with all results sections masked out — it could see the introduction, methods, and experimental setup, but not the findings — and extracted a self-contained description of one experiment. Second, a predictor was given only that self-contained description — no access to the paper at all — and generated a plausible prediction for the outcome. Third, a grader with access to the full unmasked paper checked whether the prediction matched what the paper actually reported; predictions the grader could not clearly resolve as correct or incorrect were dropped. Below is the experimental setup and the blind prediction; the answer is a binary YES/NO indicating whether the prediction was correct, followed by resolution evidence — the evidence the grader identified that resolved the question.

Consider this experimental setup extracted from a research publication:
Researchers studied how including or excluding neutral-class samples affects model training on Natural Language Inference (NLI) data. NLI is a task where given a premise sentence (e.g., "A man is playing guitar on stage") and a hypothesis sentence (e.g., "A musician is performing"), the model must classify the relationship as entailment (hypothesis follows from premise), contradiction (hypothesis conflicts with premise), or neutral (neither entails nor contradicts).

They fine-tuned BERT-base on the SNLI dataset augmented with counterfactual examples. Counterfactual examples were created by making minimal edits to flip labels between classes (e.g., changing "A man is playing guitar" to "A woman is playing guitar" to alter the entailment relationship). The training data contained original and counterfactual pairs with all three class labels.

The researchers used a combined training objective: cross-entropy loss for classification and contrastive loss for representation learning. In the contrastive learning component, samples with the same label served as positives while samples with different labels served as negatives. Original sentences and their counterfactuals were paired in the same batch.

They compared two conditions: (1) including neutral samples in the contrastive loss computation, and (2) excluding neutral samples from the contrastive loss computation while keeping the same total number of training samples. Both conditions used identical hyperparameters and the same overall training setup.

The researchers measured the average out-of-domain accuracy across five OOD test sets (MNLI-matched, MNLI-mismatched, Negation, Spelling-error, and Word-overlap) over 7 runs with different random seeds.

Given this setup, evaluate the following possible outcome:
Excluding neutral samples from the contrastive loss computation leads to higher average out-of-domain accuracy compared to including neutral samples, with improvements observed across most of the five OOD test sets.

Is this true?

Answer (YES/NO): YES